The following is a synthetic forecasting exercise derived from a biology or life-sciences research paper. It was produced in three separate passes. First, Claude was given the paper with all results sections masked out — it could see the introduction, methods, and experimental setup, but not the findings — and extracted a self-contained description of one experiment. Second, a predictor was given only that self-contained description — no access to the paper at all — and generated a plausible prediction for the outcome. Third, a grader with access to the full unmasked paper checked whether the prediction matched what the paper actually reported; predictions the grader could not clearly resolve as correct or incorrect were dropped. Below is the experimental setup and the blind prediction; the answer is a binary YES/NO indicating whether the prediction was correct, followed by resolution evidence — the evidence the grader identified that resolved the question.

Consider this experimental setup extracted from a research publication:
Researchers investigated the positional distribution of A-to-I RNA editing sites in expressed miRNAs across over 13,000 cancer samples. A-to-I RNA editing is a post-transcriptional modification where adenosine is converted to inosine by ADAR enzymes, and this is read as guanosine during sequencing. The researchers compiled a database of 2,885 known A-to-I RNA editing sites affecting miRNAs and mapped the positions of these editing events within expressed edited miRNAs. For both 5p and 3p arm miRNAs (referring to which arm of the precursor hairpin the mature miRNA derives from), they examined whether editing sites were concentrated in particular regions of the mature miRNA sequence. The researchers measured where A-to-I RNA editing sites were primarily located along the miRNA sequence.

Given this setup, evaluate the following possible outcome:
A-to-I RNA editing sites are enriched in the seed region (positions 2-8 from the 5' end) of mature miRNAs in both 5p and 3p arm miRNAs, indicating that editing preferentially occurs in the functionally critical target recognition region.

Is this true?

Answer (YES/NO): NO